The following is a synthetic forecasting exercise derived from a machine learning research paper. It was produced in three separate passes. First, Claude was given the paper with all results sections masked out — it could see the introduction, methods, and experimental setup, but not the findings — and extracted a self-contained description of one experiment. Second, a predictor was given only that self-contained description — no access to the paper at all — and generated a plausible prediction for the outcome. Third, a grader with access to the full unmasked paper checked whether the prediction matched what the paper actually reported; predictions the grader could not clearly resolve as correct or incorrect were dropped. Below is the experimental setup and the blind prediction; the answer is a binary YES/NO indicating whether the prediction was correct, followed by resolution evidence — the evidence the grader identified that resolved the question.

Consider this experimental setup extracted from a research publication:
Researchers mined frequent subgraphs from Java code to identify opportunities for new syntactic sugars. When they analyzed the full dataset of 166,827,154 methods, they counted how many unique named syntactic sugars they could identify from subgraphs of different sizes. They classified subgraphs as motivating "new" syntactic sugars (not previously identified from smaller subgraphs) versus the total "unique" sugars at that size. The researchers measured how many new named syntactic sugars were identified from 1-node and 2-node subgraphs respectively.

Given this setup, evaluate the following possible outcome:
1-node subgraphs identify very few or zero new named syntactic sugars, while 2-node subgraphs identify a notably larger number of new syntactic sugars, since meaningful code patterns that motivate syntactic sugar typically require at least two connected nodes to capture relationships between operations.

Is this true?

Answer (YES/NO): NO